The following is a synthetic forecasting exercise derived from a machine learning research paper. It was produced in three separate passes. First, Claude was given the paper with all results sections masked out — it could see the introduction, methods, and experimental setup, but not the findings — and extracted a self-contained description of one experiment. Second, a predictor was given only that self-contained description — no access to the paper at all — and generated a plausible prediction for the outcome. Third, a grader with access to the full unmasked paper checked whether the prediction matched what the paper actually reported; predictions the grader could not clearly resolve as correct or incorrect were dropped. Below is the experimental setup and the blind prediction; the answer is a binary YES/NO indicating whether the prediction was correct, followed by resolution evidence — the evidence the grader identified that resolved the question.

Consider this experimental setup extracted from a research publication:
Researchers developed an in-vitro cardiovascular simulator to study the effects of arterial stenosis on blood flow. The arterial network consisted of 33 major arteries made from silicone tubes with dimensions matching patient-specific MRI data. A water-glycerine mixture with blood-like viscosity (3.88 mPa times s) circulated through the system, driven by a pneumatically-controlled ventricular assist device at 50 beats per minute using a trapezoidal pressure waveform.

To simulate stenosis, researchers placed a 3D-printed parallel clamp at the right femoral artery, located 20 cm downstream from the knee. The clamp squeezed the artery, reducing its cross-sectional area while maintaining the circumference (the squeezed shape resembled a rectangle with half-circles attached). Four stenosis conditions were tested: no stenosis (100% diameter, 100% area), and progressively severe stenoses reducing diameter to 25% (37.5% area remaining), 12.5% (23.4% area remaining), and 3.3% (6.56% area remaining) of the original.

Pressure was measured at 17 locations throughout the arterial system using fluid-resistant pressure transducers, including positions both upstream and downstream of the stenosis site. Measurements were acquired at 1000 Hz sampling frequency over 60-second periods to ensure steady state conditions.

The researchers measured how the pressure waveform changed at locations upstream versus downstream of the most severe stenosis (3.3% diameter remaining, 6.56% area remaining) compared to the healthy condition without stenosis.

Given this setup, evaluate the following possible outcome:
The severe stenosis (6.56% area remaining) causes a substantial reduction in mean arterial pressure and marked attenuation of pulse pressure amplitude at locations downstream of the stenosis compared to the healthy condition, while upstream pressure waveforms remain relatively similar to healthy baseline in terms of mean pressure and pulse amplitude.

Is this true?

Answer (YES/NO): NO